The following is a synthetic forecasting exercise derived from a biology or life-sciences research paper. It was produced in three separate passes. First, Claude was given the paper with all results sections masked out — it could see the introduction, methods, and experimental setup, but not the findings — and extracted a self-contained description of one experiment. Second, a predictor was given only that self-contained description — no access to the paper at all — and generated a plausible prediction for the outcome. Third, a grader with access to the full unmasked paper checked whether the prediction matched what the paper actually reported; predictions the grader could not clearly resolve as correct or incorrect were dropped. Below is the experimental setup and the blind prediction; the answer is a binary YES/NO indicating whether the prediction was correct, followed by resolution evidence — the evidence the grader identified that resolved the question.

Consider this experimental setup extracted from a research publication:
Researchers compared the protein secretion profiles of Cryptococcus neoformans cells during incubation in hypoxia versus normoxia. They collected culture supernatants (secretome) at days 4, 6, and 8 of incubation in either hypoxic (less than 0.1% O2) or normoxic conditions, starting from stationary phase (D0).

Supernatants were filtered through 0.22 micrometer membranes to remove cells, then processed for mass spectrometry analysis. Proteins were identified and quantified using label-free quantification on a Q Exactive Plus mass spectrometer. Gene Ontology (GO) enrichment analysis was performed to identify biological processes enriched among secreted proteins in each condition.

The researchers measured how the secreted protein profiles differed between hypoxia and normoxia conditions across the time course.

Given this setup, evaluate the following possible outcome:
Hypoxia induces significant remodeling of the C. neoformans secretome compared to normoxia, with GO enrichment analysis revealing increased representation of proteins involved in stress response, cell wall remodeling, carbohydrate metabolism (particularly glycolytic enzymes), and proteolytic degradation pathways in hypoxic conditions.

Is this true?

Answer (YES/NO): NO